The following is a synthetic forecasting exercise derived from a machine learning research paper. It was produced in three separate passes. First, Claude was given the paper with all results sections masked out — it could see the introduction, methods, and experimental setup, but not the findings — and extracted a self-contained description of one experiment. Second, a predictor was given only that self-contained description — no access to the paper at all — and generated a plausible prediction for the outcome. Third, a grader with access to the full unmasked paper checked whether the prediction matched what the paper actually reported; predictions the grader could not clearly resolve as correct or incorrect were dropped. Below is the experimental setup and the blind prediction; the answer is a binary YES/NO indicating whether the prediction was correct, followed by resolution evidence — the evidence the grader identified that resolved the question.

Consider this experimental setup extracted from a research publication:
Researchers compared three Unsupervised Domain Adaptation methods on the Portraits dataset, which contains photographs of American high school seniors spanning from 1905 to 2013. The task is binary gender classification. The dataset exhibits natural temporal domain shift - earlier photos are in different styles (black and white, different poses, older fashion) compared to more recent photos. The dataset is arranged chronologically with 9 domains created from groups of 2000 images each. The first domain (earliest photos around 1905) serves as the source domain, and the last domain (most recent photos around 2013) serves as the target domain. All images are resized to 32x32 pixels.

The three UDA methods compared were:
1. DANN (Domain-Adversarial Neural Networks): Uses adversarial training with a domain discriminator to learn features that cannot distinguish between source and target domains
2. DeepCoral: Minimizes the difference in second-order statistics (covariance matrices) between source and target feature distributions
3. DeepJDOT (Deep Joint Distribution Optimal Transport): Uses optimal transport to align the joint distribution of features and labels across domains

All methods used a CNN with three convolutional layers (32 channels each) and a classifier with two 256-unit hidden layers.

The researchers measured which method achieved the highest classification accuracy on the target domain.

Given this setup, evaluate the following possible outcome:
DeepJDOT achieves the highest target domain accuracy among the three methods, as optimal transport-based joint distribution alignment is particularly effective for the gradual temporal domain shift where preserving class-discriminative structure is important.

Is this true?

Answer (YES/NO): NO